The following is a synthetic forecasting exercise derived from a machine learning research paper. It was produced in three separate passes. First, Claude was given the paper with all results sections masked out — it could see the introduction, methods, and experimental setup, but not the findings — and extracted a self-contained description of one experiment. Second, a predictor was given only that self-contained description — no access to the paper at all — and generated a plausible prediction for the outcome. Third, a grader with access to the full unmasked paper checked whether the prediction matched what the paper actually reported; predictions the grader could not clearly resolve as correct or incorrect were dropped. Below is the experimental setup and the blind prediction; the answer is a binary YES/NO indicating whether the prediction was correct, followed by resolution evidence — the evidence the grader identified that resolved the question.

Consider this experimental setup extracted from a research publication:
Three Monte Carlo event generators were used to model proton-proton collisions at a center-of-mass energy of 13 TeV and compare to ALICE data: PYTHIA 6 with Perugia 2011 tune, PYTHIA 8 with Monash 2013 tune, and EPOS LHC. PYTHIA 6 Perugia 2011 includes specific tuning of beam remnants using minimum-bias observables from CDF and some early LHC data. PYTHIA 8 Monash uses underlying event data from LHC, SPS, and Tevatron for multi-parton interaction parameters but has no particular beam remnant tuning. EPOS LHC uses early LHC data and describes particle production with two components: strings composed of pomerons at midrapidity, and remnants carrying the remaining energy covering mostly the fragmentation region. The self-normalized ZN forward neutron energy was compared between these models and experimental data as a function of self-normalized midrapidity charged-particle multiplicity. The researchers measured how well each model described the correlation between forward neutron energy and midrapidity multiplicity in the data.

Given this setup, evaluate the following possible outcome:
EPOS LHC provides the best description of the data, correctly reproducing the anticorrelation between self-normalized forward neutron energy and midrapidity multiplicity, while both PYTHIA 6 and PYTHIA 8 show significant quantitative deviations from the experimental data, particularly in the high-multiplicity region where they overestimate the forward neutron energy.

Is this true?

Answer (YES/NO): NO